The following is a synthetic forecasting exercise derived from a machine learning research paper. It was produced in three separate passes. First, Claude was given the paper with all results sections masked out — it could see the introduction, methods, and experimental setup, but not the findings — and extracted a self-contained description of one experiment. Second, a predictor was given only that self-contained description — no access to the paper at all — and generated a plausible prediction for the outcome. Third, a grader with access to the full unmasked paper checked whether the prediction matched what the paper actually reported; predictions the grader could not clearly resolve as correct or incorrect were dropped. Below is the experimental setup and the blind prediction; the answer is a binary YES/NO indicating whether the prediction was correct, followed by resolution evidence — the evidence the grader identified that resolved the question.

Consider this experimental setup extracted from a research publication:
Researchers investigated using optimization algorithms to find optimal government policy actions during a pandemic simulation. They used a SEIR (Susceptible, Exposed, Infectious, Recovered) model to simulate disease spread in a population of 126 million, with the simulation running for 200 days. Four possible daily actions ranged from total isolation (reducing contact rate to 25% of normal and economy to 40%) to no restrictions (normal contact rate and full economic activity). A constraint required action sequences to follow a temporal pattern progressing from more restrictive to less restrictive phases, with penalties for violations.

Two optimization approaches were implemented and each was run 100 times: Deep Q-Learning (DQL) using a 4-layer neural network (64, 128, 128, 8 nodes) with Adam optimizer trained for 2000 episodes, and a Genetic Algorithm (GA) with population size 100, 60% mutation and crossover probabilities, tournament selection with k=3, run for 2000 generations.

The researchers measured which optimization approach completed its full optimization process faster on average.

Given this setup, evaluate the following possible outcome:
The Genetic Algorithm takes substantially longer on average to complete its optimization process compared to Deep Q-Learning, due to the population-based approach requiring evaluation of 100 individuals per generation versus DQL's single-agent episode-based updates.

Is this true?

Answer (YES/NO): NO